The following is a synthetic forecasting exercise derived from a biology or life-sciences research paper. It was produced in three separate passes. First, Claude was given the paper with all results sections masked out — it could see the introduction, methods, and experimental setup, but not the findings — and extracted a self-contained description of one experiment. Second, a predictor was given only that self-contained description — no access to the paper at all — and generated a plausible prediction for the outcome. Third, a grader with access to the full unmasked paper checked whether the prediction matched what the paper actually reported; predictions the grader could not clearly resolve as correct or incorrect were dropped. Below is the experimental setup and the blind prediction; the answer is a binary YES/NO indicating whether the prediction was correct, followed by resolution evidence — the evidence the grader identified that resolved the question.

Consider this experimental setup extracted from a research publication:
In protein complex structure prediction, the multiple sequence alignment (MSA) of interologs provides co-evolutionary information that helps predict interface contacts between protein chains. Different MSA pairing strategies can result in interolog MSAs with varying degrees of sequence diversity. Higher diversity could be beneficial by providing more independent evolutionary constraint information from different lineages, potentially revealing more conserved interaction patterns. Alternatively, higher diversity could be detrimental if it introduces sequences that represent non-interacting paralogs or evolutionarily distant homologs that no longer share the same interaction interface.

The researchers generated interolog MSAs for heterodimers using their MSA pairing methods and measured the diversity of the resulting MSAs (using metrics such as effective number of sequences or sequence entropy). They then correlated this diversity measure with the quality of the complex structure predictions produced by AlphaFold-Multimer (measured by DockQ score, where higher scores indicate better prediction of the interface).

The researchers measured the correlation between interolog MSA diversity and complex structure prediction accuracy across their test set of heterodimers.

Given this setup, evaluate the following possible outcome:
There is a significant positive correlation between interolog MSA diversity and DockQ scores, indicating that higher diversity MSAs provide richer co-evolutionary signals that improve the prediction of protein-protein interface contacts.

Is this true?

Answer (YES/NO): YES